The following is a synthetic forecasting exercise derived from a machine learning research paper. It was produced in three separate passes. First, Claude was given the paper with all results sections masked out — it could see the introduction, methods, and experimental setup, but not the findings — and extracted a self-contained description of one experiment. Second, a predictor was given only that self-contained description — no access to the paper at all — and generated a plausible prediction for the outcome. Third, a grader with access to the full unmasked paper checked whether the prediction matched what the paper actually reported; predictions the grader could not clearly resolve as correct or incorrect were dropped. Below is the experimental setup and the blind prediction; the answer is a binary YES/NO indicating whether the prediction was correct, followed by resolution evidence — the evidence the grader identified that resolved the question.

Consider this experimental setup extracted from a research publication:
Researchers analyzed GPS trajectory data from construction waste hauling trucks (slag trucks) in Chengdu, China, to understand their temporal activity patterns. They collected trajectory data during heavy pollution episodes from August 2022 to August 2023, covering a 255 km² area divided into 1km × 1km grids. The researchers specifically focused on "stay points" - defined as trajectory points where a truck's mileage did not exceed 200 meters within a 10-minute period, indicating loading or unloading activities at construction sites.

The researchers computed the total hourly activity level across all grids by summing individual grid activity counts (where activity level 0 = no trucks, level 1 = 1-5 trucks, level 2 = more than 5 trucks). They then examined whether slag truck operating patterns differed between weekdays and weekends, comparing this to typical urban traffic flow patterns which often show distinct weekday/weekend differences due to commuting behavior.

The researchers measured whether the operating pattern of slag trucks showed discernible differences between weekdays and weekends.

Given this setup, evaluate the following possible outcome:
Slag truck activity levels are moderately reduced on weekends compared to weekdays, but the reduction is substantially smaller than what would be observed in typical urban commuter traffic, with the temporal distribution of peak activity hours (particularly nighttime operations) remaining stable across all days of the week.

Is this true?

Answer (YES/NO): NO